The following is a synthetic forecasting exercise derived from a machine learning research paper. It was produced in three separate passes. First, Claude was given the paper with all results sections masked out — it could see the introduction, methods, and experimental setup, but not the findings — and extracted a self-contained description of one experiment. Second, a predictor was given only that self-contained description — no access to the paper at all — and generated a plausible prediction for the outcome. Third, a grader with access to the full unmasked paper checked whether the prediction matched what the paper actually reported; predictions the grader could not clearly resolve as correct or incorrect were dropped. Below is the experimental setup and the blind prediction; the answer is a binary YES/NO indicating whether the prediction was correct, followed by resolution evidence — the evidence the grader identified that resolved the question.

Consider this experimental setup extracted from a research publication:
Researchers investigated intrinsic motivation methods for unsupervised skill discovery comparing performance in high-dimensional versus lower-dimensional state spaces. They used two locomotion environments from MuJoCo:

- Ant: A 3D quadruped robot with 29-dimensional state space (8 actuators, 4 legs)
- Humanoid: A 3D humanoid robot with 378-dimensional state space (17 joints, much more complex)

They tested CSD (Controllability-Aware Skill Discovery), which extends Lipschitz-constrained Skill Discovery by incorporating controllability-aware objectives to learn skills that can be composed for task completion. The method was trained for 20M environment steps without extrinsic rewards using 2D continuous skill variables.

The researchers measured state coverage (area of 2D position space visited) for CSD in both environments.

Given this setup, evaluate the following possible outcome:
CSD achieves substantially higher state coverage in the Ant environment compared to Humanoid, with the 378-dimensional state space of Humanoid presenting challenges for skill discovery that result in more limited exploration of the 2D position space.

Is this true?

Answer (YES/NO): NO